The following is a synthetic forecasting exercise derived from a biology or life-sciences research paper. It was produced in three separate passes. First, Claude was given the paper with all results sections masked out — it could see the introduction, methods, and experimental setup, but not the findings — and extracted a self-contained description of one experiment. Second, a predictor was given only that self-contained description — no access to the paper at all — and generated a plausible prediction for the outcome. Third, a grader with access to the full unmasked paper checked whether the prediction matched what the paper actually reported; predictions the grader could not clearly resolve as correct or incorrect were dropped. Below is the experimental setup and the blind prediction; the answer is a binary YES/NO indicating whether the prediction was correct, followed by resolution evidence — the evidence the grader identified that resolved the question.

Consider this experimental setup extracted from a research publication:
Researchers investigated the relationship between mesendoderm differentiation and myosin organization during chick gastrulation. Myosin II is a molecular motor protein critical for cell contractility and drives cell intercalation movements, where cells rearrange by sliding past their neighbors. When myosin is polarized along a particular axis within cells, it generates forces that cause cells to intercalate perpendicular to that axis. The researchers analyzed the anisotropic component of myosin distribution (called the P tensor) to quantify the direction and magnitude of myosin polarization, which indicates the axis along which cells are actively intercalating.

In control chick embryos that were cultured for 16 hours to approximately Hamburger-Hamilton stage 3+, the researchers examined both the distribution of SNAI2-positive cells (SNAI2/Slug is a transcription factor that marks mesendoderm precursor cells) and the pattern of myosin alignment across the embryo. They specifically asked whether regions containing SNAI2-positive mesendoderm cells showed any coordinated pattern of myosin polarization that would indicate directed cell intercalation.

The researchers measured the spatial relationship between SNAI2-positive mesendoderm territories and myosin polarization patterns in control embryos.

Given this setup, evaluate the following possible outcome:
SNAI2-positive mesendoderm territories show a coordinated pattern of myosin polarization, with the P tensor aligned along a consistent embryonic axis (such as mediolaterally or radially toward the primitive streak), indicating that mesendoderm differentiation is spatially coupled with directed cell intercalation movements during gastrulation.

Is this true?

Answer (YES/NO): YES